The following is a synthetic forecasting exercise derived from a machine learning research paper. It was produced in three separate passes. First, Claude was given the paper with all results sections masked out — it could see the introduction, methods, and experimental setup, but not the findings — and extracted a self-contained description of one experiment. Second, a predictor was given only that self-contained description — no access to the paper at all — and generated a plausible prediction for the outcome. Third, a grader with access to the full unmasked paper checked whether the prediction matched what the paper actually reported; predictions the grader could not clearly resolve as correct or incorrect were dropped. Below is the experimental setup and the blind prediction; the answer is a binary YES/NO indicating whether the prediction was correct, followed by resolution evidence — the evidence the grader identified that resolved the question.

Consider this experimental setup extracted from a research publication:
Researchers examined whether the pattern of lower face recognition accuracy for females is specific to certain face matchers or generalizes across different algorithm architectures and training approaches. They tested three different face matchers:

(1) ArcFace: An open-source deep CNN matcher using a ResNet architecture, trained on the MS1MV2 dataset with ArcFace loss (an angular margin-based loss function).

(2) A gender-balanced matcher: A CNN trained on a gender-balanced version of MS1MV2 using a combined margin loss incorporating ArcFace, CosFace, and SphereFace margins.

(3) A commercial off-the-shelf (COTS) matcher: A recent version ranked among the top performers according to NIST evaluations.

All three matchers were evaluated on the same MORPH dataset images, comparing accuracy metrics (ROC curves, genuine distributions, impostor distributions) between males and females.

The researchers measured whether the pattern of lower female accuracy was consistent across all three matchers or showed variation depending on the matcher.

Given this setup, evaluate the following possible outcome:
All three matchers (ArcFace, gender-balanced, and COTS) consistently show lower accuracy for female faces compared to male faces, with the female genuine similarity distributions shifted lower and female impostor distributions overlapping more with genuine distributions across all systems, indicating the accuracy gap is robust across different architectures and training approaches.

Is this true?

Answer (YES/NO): YES